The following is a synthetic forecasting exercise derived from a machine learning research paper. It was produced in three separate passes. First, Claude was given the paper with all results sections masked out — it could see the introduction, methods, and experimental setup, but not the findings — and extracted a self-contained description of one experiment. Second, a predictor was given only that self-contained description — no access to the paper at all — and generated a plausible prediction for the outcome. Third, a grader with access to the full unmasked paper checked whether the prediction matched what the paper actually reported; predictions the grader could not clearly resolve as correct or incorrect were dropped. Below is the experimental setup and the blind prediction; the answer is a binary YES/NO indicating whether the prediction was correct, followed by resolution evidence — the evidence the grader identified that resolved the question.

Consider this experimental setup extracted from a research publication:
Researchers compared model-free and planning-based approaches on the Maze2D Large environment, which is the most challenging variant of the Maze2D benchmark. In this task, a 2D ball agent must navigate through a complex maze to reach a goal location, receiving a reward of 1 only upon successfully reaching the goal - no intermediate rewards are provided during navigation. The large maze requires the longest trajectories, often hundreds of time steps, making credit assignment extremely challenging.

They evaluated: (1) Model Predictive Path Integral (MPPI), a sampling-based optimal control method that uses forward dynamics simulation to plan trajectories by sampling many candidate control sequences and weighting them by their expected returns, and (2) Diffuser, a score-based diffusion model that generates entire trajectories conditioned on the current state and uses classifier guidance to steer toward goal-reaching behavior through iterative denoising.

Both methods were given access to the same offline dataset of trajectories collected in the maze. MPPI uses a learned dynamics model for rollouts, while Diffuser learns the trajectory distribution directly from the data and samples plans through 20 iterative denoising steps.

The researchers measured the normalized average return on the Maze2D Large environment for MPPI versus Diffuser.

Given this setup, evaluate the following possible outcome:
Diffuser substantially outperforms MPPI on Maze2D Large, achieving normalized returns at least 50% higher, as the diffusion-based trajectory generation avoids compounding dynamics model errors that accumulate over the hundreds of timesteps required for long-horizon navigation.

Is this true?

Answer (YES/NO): YES